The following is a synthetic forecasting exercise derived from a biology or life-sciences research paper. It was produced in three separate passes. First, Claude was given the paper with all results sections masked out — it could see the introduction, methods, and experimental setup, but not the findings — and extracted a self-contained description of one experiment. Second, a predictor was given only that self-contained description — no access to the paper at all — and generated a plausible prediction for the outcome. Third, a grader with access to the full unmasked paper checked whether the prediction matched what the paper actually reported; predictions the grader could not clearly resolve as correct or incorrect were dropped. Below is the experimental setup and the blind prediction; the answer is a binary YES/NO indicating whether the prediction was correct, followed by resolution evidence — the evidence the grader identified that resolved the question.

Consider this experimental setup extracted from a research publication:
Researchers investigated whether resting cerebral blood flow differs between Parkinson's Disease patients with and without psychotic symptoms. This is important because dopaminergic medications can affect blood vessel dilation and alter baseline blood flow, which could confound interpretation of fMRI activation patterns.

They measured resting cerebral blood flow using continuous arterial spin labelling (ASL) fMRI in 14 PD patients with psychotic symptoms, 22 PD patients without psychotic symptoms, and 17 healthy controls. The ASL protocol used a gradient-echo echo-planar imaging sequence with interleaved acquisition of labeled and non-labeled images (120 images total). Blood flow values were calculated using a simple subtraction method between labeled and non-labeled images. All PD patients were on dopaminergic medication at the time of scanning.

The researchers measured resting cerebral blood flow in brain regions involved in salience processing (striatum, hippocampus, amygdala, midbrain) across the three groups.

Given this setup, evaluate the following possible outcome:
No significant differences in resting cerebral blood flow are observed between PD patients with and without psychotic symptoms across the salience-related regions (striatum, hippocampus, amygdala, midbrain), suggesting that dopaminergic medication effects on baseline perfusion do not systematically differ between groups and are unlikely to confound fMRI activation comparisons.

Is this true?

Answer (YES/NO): YES